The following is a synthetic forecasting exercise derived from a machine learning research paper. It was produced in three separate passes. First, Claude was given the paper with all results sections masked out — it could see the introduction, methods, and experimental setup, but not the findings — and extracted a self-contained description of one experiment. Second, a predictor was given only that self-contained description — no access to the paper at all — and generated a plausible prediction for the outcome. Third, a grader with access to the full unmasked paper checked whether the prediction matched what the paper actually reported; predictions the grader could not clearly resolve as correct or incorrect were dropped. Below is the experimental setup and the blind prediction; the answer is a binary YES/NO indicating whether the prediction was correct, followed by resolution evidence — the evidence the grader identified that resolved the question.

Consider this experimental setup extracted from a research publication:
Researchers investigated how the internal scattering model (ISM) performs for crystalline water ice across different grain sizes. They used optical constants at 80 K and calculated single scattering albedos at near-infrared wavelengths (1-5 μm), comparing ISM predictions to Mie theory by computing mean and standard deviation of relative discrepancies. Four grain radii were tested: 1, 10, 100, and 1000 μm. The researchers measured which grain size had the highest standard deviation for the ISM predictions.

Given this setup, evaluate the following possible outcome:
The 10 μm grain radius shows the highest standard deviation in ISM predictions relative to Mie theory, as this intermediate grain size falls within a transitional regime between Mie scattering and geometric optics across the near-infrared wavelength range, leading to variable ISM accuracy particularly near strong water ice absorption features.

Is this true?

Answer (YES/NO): NO